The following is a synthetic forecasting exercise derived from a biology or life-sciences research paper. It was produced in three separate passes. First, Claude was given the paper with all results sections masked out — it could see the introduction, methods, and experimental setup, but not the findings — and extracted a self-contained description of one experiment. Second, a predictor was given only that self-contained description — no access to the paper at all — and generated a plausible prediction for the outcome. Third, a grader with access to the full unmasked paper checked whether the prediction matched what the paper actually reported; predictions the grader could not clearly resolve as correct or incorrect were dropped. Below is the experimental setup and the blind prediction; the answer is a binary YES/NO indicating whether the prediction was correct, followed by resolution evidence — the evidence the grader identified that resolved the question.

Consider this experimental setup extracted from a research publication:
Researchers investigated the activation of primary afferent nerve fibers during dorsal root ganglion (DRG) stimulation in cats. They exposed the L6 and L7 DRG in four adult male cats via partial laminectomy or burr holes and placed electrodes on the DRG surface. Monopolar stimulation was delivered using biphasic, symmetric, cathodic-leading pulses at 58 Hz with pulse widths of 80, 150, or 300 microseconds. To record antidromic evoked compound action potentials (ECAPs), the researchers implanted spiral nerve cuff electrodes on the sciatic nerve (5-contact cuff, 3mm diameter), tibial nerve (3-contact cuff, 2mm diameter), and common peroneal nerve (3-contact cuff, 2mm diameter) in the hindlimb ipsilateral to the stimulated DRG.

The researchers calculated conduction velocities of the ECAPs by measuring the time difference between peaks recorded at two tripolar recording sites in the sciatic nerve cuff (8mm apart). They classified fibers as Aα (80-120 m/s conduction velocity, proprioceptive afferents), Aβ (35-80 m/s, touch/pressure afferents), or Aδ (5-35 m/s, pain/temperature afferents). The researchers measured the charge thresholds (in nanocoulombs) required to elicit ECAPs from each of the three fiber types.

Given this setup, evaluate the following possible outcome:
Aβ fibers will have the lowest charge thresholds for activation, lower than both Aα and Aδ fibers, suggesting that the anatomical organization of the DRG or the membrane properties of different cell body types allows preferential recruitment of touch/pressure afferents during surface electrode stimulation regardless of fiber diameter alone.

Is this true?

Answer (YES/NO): NO